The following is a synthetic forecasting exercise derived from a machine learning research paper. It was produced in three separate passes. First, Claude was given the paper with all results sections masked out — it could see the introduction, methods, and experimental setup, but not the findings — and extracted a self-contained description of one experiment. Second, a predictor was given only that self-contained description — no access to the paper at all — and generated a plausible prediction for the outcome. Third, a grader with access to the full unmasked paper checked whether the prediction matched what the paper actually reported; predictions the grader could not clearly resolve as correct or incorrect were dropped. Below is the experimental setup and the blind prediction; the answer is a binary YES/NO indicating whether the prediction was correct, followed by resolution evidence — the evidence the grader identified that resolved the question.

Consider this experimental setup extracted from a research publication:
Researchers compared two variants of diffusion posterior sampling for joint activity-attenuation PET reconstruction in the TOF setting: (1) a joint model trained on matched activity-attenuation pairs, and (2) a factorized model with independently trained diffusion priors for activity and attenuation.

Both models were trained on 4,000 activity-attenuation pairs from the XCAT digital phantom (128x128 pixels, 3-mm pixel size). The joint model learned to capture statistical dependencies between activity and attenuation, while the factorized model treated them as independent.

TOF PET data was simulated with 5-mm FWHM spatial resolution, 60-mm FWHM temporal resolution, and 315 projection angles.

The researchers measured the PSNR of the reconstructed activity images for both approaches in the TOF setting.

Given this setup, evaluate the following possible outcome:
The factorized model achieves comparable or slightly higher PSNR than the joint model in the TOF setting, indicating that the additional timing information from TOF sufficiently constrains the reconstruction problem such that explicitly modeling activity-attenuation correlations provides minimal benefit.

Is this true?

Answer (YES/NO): NO